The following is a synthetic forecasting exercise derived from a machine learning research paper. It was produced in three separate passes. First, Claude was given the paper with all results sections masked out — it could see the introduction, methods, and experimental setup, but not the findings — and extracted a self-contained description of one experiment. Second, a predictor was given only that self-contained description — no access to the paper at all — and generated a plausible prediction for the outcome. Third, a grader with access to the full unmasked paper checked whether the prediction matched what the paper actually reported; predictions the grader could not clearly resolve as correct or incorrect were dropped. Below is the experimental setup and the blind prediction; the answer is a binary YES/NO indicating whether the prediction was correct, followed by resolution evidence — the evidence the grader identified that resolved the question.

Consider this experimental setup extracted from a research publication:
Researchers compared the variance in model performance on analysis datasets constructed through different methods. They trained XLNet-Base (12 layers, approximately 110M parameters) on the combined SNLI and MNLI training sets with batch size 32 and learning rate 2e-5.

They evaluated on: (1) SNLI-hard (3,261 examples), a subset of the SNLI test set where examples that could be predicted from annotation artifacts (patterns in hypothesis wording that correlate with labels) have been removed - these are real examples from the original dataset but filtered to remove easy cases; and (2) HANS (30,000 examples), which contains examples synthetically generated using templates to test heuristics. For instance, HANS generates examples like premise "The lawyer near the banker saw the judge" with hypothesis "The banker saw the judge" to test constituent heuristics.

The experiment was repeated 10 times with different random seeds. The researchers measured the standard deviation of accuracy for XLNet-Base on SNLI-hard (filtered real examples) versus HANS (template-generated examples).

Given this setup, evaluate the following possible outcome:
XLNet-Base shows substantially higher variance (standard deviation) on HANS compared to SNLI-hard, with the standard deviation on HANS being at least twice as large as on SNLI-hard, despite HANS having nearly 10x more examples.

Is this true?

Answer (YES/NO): YES